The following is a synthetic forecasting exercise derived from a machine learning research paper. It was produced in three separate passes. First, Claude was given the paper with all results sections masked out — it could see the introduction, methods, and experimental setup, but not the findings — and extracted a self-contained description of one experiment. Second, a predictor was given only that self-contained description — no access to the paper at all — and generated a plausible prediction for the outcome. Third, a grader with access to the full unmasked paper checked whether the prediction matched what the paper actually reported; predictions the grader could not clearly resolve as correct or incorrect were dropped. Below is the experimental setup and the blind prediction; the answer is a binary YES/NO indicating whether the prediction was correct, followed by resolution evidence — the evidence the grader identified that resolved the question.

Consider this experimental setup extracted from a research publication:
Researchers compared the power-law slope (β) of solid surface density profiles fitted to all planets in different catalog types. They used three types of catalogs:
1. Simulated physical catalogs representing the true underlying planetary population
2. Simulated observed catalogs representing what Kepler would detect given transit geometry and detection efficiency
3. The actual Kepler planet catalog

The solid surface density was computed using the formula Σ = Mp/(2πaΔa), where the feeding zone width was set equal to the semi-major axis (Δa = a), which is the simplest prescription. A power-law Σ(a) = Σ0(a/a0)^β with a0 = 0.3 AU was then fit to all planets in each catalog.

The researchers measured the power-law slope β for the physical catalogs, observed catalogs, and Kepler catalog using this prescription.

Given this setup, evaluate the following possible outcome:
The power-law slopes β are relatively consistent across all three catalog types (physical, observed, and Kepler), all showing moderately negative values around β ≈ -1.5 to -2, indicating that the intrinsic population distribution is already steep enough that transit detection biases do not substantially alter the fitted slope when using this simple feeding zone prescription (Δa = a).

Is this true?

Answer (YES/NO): NO